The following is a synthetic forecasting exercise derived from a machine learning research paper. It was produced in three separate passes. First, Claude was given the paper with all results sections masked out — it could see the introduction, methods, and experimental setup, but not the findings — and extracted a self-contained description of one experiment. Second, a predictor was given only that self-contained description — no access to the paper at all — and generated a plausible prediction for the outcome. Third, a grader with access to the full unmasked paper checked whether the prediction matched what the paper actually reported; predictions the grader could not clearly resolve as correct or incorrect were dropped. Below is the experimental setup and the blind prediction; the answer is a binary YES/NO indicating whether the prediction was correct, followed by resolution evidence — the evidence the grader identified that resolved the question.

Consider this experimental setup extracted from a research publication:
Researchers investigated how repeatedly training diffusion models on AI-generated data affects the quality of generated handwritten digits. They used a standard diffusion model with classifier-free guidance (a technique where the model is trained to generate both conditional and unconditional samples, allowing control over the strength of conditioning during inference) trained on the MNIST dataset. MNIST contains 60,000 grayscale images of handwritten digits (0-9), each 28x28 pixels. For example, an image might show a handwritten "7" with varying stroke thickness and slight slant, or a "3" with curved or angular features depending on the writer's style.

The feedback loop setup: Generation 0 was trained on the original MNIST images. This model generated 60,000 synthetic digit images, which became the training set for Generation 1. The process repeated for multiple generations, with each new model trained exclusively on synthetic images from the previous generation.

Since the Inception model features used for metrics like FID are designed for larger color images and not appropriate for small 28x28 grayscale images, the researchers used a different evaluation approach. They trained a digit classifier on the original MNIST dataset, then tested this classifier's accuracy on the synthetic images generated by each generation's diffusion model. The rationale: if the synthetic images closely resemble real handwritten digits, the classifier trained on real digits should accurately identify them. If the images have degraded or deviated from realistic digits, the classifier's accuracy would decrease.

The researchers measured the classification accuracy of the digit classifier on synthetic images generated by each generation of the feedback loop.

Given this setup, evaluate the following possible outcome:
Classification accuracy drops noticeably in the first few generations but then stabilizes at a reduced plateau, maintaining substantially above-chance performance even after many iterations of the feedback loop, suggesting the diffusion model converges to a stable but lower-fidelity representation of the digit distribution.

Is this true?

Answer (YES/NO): NO